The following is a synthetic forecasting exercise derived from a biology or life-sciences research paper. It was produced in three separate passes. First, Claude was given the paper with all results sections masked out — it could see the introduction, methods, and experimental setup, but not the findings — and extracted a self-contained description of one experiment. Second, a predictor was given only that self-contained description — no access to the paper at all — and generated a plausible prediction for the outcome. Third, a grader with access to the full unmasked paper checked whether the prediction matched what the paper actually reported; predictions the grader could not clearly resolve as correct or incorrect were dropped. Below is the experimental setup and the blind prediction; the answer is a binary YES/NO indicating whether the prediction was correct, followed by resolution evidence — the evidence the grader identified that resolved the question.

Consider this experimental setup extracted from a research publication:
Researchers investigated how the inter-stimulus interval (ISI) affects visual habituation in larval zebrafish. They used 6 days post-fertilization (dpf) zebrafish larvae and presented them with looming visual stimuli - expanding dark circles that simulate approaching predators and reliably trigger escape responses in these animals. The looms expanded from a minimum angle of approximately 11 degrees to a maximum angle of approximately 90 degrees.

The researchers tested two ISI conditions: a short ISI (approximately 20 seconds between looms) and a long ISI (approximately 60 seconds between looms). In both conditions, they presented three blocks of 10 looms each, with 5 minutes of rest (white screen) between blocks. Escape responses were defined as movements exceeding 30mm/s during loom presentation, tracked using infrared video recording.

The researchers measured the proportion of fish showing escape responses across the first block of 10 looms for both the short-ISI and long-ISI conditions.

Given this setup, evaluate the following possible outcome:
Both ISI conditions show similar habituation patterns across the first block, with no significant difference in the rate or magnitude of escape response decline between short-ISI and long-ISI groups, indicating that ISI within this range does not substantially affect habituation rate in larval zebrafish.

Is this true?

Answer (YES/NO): NO